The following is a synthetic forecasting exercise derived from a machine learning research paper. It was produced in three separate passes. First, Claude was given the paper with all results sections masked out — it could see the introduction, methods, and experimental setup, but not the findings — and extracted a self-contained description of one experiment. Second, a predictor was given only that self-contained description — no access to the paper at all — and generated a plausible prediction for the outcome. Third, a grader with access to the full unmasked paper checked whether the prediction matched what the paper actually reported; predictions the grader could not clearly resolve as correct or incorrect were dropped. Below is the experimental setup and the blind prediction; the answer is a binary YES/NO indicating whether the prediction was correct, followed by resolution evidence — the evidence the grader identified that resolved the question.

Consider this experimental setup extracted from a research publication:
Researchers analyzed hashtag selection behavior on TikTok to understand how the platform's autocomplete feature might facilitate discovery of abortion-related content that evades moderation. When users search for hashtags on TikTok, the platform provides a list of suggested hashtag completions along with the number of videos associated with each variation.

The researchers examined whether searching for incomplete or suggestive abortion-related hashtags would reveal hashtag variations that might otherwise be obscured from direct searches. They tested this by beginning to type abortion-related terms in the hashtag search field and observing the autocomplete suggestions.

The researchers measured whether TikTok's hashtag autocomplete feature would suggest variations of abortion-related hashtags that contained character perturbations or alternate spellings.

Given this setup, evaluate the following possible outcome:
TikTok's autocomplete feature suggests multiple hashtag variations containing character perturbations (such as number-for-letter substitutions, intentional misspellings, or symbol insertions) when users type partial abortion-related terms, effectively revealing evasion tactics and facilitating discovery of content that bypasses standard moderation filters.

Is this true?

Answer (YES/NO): YES